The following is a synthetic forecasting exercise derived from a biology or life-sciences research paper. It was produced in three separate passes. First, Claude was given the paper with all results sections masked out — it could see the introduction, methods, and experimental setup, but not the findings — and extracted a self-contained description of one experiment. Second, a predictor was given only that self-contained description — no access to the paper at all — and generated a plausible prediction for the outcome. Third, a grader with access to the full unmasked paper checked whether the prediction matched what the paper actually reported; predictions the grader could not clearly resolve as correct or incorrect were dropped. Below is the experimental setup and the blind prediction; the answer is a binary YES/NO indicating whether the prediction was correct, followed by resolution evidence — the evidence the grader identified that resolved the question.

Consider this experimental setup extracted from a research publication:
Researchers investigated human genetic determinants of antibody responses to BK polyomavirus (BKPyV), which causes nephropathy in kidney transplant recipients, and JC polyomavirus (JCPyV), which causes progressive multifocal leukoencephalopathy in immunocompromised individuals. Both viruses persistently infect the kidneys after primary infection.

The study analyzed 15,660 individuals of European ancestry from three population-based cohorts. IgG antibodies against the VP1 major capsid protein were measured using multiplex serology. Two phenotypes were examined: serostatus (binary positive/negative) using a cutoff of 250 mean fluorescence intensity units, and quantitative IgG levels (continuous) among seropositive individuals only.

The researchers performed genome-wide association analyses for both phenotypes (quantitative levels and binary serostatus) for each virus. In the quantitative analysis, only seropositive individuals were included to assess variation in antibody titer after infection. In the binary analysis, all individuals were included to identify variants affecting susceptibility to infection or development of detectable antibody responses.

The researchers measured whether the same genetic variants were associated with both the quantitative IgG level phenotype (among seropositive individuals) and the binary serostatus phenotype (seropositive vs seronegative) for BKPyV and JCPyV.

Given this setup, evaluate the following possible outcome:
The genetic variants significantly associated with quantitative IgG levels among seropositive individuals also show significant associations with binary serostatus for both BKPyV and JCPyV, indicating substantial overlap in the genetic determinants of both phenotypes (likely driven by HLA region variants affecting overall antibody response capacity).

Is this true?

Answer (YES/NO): NO